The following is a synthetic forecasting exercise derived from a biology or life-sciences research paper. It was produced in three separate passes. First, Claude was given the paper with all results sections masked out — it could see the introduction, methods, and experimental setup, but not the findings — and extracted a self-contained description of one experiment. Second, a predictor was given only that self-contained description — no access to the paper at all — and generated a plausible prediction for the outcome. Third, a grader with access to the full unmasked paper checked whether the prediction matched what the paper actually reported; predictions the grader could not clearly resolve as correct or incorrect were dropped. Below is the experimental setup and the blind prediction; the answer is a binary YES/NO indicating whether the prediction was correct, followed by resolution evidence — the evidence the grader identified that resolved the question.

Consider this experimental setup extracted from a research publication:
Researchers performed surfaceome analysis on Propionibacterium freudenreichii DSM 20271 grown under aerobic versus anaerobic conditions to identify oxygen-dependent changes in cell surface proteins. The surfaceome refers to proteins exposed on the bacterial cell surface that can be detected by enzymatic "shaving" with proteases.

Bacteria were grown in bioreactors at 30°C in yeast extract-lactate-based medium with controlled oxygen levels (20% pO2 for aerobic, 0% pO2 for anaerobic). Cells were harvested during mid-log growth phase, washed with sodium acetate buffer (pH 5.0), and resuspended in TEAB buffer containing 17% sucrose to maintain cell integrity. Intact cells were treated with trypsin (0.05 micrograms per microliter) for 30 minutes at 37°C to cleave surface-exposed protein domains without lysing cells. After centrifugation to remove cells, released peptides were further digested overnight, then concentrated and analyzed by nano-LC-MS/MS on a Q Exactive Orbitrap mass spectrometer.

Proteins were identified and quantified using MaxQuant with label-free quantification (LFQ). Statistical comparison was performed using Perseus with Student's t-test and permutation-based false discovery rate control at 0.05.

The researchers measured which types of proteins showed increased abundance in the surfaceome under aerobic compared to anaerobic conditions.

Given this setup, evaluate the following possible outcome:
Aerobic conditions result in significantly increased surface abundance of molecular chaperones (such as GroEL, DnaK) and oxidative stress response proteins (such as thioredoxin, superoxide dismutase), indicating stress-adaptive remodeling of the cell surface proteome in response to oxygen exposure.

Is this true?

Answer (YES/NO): NO